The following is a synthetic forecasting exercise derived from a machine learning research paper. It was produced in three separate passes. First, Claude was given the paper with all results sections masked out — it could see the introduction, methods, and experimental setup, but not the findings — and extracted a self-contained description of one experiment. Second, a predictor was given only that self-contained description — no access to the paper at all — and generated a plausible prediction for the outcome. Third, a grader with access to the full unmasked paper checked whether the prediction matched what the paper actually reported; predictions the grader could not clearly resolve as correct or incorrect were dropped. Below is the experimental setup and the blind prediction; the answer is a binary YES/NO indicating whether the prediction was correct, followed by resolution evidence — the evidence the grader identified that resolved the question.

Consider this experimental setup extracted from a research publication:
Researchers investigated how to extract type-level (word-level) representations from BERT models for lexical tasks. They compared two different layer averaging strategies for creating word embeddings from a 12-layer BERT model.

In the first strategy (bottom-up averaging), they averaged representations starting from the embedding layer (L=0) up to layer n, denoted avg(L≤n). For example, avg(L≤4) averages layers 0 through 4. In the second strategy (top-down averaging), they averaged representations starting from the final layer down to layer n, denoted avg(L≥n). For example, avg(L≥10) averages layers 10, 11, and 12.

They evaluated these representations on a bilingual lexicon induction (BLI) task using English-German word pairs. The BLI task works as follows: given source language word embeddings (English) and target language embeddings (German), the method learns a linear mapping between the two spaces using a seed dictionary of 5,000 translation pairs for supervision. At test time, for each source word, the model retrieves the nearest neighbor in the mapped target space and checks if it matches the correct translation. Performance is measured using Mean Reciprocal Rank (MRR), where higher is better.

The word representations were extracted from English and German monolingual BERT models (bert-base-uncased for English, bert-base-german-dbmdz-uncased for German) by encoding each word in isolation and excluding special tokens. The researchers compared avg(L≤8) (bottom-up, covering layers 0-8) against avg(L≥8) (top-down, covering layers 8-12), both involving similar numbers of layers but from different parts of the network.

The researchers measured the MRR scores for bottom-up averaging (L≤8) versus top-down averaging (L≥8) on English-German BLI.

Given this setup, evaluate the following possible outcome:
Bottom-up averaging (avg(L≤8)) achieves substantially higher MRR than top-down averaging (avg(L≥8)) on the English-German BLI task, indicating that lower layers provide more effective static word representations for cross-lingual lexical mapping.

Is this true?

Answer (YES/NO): YES